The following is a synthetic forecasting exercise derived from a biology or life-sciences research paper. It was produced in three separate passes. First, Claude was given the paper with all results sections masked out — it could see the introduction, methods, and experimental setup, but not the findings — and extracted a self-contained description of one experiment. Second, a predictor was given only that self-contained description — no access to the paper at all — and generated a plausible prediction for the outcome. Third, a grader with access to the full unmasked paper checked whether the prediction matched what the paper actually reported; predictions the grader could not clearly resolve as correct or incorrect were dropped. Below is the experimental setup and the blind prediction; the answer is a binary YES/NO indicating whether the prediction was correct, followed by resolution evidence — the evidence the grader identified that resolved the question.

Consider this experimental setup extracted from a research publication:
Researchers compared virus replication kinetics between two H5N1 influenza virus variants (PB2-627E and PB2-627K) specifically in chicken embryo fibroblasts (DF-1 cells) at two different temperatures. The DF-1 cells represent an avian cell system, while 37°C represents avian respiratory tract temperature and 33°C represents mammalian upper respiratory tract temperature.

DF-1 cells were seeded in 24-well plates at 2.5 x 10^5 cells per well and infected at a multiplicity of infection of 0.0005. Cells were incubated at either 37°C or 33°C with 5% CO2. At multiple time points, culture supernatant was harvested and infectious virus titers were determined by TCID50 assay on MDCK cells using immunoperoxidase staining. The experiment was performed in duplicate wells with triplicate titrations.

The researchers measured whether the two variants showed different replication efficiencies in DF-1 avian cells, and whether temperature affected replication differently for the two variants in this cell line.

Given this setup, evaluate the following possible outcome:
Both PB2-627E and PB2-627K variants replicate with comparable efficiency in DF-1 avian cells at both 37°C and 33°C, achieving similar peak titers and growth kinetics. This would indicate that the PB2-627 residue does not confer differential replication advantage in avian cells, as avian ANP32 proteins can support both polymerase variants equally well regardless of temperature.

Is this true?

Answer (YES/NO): NO